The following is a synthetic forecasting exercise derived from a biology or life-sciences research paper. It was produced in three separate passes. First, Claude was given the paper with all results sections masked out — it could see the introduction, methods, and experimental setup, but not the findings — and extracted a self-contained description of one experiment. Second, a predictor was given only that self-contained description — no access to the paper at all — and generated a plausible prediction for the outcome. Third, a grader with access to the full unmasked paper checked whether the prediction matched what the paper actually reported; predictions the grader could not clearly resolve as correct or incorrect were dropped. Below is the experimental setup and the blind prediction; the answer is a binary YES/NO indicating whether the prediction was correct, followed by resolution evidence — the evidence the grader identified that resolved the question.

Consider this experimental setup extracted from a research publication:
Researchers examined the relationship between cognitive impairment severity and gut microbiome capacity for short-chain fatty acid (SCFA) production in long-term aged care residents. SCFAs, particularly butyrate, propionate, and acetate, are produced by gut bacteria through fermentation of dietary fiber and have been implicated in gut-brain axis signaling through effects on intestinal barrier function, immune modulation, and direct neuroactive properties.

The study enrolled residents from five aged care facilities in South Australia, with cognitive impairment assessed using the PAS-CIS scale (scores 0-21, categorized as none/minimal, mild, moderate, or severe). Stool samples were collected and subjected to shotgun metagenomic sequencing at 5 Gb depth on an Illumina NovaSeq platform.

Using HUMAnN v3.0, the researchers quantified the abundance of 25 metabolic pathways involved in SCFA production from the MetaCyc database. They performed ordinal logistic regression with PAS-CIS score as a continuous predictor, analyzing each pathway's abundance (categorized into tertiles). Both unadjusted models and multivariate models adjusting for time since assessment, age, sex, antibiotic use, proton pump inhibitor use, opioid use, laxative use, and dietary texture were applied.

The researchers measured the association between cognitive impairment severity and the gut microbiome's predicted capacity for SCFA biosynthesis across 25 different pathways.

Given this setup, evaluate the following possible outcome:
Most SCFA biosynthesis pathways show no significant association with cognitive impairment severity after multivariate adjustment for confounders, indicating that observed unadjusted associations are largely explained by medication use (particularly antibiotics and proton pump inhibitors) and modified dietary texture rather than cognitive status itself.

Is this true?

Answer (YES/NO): NO